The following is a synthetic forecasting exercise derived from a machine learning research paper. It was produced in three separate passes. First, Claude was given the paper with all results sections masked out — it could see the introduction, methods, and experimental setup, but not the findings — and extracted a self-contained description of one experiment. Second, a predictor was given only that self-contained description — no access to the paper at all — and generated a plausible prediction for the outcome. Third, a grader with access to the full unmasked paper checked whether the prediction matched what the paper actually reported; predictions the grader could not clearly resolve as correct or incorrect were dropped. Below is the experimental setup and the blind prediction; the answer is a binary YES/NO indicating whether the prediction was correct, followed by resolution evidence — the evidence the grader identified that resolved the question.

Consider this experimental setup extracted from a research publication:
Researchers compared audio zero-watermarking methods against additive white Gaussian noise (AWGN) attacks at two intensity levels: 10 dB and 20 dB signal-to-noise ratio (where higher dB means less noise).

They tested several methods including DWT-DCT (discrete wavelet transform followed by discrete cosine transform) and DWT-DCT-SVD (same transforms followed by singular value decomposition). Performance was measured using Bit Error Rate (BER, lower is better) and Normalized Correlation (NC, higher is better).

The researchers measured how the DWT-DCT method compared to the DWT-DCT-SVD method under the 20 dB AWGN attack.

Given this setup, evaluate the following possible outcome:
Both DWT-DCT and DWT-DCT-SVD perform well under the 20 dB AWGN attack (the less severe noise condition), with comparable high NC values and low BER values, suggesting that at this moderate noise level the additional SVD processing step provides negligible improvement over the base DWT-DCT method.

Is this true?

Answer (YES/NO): NO